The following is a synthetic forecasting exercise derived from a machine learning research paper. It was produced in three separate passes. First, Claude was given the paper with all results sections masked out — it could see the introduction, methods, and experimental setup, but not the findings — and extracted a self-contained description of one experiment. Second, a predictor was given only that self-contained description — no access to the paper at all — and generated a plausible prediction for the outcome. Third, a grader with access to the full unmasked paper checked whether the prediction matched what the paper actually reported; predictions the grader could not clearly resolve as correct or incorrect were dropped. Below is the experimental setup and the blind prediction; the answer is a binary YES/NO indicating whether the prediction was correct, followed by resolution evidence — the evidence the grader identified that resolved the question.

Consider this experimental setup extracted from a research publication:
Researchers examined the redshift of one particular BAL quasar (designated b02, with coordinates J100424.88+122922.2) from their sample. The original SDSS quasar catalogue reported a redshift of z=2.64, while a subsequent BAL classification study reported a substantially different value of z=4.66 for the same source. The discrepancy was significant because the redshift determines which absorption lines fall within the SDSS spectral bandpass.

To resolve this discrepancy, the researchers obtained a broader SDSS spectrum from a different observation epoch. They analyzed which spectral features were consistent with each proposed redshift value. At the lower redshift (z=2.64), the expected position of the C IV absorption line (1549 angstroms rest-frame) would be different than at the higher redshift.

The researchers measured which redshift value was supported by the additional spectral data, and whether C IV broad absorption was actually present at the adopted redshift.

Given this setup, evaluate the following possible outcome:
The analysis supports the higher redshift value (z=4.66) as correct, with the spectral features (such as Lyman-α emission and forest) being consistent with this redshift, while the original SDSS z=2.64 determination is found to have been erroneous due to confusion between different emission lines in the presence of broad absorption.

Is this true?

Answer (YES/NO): NO